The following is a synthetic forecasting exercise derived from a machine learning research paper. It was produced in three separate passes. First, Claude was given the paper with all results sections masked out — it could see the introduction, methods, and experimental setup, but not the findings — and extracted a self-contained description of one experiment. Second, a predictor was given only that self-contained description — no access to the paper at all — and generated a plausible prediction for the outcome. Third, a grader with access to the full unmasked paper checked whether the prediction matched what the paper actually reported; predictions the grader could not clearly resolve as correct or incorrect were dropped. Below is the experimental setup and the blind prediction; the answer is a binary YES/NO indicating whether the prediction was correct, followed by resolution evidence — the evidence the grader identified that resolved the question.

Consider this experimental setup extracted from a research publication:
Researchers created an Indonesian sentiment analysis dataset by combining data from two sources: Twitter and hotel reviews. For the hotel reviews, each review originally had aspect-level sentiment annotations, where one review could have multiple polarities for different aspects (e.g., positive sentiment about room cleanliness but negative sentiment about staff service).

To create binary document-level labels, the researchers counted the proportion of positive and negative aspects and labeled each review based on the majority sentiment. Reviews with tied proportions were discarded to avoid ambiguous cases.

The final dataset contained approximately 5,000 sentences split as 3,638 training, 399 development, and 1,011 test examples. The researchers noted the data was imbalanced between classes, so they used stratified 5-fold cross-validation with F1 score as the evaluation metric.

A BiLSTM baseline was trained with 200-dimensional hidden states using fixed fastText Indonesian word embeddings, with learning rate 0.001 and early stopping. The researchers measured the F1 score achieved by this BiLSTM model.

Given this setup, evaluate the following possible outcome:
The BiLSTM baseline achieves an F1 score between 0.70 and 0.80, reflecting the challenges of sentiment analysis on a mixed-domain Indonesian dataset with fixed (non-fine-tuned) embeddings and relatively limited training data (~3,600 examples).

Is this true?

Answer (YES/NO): YES